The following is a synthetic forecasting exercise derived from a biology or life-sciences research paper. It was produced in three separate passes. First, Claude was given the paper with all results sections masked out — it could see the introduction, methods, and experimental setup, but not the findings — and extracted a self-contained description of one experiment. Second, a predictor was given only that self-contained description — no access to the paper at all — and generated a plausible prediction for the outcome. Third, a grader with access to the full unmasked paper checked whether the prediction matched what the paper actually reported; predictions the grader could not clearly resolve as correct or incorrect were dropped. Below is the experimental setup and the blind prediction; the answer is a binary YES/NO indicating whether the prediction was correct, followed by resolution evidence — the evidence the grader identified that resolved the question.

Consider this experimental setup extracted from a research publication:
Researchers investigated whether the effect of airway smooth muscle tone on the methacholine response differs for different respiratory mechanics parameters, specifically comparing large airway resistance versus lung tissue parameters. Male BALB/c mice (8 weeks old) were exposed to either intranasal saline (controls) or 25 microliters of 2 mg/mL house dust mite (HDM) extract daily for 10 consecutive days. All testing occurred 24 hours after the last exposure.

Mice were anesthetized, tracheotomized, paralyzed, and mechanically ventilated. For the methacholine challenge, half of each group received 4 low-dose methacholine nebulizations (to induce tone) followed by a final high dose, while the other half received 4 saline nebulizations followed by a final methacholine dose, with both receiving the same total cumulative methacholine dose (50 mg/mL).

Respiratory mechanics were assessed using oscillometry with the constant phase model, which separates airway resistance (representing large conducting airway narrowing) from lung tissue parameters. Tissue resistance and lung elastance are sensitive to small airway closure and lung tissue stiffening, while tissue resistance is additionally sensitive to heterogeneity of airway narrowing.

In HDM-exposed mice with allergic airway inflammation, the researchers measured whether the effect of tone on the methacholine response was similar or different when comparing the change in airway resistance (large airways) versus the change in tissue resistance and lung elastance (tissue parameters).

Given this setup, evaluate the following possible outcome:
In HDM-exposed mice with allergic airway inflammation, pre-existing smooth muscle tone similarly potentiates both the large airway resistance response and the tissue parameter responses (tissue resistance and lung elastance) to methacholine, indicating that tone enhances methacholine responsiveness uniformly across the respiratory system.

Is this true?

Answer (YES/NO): NO